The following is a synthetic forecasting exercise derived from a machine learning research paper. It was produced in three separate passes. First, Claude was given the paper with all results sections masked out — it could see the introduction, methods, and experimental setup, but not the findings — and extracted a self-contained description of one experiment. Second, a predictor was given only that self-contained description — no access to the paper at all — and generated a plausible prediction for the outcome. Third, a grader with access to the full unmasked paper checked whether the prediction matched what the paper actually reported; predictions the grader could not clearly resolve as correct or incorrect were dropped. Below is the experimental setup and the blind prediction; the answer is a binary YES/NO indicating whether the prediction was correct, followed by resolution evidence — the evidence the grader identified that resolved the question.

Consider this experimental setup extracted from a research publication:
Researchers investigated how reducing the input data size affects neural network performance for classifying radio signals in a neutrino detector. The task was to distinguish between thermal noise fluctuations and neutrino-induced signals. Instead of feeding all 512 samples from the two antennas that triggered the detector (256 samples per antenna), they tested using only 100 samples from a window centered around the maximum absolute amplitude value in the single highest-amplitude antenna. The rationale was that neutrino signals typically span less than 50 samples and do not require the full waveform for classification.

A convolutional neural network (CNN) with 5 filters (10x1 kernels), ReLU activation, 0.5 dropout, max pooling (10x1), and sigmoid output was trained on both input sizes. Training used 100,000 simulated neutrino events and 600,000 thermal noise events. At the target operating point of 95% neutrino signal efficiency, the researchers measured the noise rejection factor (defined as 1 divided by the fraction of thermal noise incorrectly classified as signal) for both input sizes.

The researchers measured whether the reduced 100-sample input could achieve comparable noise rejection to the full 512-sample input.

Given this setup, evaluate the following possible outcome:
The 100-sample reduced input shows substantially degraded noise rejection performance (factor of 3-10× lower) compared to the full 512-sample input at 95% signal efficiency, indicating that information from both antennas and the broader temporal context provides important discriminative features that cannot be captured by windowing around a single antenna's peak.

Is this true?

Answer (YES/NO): NO